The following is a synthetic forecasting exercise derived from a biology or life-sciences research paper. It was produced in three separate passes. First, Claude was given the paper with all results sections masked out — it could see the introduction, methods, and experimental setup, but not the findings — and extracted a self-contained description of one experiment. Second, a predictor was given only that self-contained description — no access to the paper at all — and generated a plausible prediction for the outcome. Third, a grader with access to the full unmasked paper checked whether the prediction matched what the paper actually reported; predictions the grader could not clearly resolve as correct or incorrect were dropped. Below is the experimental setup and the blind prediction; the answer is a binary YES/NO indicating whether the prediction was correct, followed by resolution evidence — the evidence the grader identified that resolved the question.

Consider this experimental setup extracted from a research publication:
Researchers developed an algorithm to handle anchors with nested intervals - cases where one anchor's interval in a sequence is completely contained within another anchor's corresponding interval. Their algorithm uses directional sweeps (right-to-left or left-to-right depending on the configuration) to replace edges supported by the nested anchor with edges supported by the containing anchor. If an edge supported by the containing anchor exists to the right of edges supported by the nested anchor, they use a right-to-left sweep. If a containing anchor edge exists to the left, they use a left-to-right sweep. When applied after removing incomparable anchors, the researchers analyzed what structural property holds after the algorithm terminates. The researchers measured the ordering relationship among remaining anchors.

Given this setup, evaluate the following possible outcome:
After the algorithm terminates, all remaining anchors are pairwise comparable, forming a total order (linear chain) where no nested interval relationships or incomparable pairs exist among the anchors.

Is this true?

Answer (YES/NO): YES